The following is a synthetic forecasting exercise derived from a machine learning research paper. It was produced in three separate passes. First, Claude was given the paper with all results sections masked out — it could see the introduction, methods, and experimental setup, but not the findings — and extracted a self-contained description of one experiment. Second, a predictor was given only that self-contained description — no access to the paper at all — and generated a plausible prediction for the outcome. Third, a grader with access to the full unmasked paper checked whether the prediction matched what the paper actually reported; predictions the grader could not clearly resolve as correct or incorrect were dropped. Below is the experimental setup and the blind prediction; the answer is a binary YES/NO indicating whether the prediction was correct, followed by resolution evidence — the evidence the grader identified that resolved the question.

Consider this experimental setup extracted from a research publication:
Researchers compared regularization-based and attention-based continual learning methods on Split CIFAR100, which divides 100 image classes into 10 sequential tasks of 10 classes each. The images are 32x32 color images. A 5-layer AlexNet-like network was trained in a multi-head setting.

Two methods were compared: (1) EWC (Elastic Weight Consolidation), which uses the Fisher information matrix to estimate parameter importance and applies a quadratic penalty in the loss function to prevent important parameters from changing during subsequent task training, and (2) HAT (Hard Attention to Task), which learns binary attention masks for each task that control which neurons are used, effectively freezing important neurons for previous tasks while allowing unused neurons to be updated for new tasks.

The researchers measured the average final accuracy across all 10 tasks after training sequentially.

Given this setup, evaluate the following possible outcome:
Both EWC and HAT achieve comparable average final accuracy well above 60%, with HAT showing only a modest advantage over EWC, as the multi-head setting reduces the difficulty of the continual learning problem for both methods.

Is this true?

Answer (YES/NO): YES